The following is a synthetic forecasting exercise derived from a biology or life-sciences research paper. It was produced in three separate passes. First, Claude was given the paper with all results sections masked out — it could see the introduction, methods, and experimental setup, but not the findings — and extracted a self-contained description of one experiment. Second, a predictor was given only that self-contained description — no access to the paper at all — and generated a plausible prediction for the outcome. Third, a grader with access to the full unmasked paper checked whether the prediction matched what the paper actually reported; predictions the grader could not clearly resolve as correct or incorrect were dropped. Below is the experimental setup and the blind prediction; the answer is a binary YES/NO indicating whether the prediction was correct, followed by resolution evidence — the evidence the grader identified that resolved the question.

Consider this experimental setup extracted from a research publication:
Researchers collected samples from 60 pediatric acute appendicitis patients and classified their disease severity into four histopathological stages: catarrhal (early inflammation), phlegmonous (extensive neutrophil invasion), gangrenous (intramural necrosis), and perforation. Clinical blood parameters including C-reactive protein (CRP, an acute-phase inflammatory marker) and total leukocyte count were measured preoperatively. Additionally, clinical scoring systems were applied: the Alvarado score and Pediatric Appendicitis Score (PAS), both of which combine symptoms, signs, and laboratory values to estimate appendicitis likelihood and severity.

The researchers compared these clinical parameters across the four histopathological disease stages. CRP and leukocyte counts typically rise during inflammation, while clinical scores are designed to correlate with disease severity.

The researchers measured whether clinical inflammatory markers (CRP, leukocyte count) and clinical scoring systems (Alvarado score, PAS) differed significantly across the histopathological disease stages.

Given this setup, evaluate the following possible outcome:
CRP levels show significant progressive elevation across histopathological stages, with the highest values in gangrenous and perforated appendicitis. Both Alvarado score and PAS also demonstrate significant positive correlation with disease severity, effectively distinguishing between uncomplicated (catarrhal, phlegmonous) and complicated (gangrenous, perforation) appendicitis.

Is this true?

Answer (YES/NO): NO